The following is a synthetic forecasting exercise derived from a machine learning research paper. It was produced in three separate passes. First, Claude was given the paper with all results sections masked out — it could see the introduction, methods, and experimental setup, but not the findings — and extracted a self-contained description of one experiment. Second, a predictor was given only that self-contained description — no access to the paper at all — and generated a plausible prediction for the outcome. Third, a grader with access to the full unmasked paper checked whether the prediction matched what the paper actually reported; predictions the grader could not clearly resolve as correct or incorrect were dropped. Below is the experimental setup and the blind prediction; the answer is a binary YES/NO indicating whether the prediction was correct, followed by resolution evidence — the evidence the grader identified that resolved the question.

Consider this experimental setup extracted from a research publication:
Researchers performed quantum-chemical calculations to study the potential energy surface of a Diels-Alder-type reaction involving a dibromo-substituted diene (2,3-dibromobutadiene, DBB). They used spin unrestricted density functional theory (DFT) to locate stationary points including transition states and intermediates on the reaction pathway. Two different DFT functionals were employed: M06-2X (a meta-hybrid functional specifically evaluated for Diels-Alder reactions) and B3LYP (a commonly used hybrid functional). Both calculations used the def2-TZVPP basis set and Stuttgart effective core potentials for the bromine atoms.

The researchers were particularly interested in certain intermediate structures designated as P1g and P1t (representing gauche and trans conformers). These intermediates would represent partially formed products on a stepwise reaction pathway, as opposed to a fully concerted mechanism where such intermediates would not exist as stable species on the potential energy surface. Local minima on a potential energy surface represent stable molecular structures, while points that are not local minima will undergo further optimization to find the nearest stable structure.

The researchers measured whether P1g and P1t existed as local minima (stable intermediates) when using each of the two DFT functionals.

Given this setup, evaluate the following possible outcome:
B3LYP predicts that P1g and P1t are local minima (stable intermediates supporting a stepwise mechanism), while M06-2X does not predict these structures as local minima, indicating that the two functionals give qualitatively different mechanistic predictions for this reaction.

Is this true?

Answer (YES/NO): NO